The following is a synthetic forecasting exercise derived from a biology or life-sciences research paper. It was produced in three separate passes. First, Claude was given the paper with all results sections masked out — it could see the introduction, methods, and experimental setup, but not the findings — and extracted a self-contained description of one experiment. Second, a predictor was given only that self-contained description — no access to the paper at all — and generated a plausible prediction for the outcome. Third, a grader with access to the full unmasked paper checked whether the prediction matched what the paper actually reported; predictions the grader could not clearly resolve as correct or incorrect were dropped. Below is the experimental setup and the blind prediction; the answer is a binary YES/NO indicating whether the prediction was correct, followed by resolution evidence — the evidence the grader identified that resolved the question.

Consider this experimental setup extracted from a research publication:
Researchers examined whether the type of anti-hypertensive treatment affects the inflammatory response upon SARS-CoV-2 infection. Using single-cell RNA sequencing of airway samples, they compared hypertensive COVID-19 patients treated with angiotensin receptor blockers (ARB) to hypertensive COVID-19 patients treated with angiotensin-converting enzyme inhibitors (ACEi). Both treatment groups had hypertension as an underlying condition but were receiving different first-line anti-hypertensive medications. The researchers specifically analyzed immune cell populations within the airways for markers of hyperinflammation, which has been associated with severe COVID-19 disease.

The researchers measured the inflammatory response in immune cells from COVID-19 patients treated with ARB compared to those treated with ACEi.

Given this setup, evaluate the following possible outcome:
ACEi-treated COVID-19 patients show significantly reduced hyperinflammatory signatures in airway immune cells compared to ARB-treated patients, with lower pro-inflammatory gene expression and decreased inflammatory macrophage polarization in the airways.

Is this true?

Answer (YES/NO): YES